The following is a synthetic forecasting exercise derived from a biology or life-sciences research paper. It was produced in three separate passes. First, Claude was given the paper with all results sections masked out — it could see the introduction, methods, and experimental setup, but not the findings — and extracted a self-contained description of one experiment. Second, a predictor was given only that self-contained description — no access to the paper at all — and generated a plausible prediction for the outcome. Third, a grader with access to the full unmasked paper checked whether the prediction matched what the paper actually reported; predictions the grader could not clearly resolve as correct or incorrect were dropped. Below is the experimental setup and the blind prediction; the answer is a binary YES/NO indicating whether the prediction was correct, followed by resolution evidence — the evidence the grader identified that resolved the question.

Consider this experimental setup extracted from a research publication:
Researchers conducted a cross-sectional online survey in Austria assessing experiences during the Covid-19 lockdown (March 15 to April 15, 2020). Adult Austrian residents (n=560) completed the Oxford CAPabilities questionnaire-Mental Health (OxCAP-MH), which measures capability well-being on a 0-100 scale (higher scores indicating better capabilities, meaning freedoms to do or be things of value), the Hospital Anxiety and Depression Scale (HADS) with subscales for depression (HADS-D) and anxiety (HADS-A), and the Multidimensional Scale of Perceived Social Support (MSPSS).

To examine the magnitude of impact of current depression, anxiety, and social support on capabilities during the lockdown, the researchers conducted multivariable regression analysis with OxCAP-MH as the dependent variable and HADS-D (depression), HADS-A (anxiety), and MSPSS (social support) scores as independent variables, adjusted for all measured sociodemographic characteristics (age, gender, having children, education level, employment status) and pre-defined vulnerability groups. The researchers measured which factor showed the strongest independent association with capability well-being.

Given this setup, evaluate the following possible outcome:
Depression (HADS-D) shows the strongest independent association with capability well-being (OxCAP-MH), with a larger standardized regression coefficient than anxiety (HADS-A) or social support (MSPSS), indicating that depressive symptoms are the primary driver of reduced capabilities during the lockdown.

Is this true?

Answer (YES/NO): NO